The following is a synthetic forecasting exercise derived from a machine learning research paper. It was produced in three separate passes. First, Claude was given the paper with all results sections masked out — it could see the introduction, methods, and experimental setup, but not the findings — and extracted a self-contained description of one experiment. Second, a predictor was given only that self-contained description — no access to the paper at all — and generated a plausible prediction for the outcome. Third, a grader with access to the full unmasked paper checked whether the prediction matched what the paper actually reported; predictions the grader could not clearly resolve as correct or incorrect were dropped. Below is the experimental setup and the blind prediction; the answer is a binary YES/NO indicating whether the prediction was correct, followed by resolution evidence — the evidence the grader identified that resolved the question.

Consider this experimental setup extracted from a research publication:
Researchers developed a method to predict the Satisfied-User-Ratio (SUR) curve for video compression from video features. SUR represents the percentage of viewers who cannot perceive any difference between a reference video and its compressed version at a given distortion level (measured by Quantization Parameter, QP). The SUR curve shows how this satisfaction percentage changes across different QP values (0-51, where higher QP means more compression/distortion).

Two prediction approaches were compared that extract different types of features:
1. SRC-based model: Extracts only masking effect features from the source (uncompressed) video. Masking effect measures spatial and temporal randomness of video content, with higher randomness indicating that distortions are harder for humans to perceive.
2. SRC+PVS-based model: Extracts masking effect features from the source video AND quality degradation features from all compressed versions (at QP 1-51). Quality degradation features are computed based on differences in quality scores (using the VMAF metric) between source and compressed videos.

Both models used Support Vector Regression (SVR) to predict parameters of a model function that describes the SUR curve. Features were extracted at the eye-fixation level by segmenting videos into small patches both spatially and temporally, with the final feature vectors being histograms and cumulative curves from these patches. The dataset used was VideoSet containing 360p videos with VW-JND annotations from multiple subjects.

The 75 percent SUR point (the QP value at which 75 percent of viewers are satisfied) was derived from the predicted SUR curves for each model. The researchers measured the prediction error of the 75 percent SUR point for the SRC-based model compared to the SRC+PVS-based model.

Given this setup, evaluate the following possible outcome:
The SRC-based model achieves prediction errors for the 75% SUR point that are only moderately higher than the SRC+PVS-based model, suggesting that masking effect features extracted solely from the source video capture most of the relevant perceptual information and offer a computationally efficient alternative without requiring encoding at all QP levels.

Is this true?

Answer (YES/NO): YES